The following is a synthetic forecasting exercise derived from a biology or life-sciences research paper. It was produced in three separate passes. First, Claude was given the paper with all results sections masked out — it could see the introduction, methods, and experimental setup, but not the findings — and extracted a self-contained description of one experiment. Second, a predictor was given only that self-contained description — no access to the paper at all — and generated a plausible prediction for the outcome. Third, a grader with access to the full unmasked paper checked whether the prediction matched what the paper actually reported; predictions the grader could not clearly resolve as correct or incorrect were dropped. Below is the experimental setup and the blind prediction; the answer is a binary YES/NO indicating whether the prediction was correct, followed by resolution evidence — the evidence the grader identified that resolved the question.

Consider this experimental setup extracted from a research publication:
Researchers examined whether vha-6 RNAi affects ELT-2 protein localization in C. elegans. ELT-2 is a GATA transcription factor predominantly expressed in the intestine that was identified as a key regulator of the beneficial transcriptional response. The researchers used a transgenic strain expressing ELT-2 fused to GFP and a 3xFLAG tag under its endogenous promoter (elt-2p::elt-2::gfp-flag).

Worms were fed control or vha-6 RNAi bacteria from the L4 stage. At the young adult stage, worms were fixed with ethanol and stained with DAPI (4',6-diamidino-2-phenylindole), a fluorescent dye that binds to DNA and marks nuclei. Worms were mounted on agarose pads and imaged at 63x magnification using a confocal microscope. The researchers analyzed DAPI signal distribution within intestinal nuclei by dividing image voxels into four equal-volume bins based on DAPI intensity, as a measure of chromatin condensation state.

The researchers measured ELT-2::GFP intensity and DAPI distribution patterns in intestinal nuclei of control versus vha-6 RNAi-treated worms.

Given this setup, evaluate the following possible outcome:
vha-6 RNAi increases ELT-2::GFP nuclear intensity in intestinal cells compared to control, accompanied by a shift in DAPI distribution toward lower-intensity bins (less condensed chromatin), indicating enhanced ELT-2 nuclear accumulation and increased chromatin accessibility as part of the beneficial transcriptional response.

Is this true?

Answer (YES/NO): NO